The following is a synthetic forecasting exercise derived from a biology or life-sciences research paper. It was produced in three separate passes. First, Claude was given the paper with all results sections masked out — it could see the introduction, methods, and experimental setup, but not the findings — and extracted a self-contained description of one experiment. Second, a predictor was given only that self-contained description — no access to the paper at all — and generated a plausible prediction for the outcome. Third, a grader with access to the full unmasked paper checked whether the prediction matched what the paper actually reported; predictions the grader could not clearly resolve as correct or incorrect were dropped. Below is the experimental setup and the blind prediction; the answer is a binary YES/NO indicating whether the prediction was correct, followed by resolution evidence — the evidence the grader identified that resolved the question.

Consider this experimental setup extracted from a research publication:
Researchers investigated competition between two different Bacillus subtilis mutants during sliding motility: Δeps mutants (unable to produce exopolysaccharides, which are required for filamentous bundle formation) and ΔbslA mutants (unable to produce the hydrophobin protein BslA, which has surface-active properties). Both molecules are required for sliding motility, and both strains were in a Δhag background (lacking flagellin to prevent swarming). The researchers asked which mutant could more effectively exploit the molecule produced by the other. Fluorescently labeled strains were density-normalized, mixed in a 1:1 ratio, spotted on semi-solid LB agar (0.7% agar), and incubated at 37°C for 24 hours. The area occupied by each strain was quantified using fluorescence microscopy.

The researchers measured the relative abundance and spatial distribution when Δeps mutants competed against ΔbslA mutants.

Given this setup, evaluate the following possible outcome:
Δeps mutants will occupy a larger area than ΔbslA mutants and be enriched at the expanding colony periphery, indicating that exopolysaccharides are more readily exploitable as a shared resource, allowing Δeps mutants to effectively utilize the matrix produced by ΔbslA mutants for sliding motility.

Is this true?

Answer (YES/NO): NO